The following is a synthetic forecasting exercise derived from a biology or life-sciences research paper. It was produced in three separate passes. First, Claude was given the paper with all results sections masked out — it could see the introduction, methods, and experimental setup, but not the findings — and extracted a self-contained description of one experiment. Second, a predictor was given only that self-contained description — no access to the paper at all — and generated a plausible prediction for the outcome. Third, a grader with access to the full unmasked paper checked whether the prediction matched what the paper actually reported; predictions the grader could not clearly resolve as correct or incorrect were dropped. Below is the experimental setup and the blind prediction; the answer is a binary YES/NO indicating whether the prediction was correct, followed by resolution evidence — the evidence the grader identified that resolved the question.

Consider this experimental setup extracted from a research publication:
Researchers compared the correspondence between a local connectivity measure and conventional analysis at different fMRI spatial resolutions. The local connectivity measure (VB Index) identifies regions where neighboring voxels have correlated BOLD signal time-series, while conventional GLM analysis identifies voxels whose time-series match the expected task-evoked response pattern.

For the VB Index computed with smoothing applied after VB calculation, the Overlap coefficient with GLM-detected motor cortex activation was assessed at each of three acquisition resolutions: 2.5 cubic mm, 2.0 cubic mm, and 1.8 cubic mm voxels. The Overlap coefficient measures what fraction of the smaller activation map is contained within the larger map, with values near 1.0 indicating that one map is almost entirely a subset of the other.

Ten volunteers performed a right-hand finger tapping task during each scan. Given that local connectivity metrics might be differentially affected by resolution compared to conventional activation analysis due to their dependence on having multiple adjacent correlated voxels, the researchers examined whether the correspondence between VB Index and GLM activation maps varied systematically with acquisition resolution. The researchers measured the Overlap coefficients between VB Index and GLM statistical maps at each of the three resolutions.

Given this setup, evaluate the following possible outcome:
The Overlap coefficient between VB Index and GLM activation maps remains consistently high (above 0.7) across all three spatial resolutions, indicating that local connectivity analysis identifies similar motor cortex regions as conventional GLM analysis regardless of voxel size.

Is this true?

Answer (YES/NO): NO